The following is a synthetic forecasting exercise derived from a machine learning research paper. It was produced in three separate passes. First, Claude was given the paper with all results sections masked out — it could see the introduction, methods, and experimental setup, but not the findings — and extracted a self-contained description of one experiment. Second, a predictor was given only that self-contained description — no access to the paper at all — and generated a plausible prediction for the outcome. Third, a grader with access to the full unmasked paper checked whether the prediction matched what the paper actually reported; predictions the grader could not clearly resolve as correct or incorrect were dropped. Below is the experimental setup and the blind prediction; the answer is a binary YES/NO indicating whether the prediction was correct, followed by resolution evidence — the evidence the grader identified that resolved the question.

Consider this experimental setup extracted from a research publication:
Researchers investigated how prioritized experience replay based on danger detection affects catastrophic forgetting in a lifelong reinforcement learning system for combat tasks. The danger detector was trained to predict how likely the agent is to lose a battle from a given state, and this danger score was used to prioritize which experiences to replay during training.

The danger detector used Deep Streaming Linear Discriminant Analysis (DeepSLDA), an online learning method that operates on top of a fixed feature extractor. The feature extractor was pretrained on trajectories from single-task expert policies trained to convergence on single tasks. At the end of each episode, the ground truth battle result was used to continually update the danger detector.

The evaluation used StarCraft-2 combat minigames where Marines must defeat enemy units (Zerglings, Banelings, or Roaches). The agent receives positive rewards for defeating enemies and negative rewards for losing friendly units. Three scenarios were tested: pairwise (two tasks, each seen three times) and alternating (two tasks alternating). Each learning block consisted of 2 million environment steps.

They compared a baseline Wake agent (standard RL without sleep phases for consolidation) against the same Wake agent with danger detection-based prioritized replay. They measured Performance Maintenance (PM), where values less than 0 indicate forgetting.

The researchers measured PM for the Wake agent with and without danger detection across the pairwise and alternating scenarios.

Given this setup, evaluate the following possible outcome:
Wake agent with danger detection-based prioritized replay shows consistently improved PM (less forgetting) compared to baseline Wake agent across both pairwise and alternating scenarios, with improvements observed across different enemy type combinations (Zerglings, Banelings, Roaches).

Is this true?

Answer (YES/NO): NO